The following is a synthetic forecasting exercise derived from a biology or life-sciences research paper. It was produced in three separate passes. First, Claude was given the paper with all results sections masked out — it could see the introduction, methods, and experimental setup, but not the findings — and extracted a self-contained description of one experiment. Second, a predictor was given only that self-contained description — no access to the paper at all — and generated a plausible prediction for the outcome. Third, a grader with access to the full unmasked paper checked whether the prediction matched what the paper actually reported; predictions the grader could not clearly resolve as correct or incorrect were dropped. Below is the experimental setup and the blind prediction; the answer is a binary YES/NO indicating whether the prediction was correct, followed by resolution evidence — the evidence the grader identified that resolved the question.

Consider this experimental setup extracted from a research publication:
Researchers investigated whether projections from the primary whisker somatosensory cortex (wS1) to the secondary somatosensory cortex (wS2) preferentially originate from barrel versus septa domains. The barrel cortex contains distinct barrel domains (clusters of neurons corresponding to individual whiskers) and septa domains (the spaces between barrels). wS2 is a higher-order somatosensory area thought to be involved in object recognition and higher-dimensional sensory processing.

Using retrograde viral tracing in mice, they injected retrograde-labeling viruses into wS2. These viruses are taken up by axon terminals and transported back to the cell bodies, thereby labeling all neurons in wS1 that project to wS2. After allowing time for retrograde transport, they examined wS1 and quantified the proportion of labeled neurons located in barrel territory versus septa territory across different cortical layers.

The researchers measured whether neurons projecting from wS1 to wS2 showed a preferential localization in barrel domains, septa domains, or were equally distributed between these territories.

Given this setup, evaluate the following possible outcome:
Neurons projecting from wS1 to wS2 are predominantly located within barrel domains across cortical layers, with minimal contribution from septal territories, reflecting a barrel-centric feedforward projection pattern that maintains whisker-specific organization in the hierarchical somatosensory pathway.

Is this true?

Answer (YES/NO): NO